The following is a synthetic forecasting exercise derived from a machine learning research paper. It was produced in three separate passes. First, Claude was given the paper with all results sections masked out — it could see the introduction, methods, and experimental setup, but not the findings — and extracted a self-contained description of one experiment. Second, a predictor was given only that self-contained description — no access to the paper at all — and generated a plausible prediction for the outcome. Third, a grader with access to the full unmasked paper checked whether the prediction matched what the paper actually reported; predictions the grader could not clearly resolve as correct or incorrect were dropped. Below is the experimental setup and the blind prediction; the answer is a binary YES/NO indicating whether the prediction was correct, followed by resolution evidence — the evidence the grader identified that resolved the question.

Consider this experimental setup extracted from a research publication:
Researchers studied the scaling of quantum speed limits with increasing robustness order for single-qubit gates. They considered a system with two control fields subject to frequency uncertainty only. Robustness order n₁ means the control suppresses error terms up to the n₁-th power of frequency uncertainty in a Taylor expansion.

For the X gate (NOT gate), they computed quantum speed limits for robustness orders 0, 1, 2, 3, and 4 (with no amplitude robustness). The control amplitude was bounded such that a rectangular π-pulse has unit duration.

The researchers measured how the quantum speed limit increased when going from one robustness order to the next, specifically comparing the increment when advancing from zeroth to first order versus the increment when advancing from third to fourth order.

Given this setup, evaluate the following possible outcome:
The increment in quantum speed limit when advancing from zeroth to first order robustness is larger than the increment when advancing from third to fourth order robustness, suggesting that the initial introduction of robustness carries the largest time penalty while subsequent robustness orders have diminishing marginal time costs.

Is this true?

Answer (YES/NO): NO